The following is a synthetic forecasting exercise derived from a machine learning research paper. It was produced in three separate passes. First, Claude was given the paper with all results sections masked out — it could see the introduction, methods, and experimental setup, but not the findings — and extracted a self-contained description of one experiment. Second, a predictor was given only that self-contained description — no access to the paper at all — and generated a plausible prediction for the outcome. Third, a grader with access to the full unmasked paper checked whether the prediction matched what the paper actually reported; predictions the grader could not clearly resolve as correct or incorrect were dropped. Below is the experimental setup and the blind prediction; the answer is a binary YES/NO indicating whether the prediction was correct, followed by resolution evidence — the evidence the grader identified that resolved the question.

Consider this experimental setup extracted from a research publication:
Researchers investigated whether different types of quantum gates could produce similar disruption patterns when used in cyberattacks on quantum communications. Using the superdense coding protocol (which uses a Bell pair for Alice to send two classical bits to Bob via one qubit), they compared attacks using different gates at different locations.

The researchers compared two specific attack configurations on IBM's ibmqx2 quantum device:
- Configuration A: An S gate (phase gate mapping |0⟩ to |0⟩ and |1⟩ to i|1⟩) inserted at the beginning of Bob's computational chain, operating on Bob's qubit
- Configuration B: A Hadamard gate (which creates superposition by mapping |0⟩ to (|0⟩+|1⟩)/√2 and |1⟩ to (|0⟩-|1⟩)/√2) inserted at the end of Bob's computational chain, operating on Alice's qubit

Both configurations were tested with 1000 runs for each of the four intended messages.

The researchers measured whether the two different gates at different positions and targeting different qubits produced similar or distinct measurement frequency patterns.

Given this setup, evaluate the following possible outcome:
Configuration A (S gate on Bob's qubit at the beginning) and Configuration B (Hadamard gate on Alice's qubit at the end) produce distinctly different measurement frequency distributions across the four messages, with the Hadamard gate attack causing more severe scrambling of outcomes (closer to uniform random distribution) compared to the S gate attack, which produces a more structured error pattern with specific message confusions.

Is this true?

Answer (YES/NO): NO